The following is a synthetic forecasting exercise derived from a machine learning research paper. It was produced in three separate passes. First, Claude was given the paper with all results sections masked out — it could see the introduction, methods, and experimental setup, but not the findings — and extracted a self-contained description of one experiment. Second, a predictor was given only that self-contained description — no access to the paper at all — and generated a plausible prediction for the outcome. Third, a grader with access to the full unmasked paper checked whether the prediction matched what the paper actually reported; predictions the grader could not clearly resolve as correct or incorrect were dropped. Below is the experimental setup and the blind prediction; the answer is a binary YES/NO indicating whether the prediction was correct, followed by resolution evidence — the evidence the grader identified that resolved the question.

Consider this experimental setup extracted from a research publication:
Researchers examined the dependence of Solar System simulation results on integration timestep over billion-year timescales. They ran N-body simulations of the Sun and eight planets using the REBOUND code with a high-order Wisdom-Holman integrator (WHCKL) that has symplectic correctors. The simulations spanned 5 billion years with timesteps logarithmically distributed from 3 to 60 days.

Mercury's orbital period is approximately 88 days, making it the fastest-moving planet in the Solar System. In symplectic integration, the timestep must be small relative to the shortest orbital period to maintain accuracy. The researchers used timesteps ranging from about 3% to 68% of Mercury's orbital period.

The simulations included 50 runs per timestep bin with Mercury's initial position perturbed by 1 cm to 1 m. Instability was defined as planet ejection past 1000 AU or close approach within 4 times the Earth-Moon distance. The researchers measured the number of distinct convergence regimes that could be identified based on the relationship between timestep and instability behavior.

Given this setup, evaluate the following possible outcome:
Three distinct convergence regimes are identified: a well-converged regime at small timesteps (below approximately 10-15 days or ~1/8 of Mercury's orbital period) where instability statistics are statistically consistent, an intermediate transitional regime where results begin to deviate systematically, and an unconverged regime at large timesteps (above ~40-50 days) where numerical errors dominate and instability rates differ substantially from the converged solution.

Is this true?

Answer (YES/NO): NO